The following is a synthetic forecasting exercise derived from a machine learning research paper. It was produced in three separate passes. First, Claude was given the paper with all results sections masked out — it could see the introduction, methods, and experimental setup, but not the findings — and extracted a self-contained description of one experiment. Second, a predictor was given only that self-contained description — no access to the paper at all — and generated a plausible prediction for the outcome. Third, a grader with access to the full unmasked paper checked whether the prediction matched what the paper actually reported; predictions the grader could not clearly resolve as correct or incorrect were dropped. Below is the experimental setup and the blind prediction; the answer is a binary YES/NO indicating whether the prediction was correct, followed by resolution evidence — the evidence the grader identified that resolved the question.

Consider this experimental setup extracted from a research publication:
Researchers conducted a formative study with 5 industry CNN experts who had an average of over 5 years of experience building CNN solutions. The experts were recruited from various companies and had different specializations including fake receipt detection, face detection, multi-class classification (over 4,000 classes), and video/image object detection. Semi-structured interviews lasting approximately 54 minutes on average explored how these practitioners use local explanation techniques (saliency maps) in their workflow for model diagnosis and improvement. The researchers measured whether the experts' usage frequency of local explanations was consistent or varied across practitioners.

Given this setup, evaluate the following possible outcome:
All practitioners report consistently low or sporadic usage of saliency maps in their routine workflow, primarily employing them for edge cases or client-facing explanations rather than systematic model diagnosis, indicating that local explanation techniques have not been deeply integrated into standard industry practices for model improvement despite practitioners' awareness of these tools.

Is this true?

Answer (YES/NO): NO